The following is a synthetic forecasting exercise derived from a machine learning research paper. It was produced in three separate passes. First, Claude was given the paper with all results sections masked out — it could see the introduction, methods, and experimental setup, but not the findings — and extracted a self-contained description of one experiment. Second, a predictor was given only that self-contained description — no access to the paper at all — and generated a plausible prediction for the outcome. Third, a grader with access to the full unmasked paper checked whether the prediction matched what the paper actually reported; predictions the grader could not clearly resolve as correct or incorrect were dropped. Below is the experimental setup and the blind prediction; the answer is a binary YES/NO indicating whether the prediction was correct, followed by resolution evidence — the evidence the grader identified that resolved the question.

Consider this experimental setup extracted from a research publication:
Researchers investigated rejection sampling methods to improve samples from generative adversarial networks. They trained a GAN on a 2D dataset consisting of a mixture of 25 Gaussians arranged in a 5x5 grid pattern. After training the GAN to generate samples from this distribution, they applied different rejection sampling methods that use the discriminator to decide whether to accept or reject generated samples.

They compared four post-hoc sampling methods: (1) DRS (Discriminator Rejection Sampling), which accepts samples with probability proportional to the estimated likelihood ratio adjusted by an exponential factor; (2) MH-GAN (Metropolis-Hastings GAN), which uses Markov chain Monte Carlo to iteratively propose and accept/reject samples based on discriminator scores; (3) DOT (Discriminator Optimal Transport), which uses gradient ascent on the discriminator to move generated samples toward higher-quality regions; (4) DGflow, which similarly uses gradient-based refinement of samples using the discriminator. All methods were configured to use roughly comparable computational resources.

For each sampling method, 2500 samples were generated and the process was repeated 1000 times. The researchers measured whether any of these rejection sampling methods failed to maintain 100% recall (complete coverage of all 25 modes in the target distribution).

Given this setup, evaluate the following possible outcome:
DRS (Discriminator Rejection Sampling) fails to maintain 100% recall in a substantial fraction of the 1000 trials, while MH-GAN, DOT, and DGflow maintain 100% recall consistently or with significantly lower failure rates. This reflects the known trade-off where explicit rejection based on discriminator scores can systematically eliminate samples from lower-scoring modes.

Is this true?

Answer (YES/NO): NO